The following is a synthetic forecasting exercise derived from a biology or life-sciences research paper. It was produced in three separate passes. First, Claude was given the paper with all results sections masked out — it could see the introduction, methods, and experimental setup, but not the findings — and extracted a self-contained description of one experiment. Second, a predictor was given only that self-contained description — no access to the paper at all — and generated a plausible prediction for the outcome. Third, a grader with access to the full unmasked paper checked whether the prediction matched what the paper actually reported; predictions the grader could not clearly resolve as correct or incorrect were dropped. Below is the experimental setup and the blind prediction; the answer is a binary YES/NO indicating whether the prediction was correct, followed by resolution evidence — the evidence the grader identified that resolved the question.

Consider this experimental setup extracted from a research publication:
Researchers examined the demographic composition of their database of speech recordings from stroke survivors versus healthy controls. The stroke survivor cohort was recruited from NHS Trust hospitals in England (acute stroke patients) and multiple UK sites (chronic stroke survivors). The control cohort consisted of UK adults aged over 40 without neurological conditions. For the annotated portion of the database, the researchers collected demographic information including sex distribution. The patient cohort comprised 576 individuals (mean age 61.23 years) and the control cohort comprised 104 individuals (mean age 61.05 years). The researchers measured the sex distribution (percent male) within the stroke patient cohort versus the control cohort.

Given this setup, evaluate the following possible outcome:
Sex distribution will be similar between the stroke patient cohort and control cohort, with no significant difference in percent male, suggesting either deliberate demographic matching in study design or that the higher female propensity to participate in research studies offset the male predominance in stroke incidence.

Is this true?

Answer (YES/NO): NO